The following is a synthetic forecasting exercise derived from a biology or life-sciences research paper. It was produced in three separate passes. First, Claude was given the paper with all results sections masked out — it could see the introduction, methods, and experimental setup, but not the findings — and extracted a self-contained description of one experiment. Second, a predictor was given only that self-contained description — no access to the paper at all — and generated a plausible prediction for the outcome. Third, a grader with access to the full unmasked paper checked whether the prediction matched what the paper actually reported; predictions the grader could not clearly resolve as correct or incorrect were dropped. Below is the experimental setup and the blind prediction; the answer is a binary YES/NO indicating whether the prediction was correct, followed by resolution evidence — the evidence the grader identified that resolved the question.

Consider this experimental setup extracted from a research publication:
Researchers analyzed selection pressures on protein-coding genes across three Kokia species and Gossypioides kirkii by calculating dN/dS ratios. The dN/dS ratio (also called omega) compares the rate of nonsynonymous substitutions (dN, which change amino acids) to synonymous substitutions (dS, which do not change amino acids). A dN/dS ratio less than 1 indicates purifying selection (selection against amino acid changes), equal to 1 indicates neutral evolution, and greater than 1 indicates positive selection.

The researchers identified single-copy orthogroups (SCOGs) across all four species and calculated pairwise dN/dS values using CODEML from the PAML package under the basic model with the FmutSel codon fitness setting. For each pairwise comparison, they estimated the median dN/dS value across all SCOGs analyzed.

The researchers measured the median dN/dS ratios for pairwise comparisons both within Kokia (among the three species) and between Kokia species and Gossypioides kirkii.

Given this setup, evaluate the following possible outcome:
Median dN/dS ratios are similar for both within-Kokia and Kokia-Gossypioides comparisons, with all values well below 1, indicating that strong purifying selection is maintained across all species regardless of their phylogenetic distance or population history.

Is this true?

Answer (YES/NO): NO